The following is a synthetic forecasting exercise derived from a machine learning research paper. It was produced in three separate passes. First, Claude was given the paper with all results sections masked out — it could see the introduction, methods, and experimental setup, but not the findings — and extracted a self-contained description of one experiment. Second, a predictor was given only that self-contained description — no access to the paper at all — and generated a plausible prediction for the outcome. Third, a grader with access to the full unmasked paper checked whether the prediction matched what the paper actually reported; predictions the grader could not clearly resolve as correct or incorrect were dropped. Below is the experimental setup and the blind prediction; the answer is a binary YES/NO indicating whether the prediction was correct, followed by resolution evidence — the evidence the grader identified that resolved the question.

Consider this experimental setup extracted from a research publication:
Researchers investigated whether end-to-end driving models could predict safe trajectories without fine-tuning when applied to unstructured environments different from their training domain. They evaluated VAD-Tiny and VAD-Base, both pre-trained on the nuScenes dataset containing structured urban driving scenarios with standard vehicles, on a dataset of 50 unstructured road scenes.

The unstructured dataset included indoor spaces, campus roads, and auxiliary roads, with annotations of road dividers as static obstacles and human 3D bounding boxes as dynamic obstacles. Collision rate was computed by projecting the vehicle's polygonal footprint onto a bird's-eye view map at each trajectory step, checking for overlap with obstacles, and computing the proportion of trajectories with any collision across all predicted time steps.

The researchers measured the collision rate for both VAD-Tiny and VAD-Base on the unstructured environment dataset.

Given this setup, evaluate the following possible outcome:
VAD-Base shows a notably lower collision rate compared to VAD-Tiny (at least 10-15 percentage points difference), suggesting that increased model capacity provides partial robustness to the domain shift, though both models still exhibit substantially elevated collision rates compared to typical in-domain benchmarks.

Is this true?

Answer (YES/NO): NO